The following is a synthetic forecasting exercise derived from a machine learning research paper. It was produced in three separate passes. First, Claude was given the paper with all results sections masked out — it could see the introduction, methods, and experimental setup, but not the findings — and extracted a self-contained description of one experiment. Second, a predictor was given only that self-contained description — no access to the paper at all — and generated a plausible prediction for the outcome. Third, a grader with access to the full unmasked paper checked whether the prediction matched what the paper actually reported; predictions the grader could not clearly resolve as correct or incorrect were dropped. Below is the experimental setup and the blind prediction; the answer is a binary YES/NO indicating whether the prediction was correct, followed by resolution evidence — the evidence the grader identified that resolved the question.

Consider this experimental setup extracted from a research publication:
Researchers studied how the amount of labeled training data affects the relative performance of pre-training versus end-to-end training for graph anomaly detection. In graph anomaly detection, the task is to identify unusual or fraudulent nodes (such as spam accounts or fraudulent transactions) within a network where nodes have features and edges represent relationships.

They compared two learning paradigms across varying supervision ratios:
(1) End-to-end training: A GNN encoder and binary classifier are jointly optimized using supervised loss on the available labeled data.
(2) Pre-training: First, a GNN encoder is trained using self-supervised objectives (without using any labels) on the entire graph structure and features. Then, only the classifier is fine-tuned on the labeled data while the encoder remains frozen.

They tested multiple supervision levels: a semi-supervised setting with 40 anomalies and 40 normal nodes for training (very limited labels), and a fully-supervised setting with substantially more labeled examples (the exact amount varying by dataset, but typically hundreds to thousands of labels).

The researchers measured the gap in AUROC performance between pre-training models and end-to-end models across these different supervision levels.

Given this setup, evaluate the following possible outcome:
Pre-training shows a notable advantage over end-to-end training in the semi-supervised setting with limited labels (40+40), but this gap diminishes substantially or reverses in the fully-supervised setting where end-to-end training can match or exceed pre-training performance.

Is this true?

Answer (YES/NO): YES